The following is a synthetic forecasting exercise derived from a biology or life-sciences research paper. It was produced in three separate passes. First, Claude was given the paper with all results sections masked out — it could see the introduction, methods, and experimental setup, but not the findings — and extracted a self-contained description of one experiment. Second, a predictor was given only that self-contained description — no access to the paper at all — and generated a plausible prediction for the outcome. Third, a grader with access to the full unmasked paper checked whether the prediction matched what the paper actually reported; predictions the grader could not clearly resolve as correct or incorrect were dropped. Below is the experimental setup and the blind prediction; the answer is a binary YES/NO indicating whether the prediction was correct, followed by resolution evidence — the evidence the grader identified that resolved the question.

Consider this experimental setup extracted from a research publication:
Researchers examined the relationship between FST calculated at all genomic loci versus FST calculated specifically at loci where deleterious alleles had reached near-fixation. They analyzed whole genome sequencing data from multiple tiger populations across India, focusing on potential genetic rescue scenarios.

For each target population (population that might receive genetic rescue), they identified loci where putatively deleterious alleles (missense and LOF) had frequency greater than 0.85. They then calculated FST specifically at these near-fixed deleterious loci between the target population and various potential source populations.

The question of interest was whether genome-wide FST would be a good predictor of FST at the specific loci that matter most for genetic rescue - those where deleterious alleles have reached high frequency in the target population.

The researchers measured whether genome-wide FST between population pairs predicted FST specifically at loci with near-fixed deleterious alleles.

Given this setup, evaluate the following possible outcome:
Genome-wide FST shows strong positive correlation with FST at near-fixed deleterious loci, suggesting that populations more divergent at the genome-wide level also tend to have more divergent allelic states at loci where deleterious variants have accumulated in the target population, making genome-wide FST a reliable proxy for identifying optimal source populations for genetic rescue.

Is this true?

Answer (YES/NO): YES